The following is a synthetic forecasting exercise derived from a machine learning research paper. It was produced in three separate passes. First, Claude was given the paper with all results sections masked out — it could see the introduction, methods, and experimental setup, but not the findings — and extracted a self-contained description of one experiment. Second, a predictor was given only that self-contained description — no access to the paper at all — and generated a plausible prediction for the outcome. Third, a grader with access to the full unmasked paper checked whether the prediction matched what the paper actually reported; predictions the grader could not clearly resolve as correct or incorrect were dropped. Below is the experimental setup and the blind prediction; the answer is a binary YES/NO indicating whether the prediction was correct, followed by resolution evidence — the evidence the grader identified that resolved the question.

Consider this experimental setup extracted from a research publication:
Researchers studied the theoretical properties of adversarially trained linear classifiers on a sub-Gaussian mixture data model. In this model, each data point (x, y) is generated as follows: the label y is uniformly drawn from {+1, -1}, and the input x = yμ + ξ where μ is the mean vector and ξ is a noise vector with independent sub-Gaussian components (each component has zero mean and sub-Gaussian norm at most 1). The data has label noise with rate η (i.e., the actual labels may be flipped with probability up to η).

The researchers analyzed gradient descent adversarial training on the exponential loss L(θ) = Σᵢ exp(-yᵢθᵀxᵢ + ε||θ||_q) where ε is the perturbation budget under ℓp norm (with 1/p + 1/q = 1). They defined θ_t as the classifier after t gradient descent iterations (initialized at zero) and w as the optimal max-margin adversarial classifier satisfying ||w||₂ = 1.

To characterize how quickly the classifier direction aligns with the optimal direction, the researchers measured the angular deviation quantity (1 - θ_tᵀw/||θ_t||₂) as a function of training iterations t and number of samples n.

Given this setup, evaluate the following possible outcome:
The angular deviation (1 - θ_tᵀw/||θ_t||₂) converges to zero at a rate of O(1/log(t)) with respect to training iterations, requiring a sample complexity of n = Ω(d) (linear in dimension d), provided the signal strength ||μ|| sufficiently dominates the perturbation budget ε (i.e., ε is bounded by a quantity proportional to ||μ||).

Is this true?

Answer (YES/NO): NO